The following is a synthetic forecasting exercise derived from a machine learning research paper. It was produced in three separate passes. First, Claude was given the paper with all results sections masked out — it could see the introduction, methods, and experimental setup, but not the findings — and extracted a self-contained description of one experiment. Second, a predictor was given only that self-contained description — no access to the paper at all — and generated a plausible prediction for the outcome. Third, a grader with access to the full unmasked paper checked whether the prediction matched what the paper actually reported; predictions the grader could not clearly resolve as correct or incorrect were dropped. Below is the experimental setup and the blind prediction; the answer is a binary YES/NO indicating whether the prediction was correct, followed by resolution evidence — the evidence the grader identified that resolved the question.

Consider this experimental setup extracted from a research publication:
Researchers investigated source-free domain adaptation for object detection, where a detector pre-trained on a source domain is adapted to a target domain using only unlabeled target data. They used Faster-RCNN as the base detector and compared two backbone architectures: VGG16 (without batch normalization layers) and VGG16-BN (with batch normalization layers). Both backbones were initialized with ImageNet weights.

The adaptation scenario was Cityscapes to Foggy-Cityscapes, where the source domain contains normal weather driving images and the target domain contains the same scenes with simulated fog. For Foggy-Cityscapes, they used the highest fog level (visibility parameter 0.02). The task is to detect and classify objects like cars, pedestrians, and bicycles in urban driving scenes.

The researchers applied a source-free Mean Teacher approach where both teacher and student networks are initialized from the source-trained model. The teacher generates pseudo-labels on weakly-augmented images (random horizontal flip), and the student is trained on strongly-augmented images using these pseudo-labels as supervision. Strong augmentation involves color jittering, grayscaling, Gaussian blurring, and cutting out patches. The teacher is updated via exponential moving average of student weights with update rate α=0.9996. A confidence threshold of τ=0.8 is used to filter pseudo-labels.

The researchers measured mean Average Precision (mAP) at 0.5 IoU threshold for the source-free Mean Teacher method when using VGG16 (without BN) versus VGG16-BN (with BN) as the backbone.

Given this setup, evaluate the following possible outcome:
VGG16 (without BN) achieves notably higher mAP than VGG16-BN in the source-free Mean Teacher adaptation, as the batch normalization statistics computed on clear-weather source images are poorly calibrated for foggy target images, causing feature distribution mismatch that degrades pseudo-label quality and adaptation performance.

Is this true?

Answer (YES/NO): NO